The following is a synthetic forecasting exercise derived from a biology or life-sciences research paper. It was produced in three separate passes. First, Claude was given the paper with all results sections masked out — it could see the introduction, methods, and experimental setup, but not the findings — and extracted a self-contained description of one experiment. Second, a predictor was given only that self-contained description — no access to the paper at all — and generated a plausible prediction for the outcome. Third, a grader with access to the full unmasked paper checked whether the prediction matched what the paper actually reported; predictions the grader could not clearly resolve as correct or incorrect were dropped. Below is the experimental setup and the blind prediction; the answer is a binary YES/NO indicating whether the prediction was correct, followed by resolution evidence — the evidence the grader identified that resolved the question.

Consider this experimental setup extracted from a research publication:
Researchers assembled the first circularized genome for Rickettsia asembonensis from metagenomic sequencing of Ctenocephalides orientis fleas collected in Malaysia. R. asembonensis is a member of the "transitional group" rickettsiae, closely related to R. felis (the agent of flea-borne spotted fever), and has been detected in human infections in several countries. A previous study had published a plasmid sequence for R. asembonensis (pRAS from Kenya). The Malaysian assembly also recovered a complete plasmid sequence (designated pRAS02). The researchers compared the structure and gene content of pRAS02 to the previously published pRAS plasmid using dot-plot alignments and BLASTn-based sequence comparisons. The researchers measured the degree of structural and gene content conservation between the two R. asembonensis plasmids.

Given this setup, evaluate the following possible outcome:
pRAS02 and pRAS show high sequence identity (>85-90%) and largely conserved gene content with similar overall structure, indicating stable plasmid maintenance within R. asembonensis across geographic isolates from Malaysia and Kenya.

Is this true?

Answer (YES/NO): NO